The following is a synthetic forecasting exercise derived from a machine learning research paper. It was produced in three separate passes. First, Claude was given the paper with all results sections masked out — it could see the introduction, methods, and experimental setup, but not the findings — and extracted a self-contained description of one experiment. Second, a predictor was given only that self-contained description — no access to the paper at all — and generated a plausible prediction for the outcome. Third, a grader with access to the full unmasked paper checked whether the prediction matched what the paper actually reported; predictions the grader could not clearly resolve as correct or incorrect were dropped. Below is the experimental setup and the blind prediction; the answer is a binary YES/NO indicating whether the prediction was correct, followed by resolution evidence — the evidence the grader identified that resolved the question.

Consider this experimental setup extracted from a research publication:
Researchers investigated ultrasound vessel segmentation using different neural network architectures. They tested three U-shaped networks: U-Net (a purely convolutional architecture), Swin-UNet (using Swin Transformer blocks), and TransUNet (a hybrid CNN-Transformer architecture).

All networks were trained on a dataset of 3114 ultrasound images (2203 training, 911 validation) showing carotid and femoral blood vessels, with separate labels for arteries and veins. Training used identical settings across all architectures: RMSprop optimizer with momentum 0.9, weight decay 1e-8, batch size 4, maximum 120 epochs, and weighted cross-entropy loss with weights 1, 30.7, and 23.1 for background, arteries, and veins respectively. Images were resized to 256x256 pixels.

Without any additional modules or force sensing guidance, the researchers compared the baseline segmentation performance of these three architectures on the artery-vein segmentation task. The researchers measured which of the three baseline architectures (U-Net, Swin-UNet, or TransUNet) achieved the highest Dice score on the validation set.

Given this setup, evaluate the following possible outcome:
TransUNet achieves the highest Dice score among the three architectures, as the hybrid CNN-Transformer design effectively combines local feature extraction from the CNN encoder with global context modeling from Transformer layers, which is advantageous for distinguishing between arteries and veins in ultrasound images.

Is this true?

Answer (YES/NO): YES